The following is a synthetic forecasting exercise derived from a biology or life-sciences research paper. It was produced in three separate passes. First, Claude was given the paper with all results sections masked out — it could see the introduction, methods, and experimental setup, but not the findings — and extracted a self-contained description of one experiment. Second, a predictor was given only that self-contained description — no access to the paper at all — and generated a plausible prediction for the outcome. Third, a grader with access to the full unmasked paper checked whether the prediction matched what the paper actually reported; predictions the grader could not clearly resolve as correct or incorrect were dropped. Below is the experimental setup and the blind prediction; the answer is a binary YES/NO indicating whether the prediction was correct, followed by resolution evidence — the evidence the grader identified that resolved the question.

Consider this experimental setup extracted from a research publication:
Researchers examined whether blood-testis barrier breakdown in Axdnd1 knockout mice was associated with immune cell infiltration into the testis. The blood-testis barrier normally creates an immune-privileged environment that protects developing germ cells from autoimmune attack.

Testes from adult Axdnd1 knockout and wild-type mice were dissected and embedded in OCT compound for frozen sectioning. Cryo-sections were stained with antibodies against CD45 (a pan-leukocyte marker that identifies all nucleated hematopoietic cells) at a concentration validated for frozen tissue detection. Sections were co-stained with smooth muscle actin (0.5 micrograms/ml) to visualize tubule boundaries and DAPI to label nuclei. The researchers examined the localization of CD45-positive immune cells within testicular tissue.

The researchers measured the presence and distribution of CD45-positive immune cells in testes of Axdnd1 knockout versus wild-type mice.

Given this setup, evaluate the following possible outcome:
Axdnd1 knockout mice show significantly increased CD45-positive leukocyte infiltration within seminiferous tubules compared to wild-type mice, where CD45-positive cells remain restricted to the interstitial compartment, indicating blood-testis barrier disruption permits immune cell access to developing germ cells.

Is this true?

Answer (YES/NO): NO